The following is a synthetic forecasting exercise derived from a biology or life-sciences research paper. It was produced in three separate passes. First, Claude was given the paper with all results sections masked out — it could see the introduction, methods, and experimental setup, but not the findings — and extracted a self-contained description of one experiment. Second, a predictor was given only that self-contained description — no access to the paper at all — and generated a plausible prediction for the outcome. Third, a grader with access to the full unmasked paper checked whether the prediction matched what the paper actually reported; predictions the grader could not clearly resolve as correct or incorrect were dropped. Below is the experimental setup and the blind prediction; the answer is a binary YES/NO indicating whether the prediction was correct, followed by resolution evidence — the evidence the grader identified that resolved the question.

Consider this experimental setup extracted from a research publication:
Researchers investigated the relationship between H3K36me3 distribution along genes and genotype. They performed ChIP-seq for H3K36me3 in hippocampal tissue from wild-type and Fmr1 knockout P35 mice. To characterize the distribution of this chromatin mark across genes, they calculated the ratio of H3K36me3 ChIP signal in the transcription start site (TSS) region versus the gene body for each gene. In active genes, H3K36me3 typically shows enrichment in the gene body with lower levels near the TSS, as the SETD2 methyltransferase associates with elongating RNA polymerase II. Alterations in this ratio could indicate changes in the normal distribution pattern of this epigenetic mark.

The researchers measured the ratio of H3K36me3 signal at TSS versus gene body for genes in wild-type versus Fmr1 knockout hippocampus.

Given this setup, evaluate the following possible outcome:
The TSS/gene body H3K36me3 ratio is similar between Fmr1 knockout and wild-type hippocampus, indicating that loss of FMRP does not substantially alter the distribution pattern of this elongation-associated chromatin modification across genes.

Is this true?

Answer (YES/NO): YES